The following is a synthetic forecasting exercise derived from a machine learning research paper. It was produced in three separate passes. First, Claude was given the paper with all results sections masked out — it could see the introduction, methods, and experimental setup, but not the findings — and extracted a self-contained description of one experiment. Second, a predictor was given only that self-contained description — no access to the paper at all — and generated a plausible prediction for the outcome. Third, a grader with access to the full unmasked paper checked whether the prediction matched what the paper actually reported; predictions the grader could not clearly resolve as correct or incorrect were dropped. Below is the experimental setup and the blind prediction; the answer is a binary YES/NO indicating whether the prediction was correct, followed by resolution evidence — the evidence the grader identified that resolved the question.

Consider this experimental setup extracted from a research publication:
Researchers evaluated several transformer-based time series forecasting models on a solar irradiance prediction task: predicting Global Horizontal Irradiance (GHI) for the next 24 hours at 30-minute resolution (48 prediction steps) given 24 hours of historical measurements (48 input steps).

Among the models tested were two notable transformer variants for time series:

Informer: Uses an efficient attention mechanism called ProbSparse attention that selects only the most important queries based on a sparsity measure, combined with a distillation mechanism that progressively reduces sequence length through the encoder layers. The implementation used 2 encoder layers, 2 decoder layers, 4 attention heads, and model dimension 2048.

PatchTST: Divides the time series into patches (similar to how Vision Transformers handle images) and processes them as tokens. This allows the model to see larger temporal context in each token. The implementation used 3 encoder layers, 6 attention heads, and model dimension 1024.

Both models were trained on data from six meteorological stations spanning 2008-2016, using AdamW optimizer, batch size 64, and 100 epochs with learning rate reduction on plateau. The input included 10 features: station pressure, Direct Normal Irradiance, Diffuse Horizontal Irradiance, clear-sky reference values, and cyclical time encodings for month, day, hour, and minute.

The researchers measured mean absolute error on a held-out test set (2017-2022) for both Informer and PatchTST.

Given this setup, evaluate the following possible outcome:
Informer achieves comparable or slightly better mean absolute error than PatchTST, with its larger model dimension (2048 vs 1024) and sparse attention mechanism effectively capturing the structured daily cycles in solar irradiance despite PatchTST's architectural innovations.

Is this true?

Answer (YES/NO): NO